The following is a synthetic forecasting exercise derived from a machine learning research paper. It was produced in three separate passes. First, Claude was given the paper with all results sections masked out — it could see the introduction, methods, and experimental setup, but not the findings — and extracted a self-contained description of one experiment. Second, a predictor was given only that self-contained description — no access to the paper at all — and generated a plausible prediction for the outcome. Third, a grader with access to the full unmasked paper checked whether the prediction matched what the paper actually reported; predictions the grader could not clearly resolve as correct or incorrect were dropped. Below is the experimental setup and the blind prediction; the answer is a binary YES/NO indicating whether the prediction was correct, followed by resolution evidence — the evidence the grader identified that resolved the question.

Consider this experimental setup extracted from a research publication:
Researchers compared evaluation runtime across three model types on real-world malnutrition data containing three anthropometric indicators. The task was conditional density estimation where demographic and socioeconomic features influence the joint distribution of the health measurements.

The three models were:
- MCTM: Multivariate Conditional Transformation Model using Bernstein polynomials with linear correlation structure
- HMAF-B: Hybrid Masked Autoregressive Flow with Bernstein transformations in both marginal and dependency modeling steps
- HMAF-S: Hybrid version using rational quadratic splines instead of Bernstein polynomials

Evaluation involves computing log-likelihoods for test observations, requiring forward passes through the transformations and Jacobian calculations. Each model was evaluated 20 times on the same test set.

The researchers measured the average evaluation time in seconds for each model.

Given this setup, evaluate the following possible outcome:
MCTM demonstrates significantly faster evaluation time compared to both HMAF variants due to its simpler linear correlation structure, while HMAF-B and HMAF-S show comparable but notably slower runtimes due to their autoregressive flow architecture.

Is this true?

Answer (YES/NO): YES